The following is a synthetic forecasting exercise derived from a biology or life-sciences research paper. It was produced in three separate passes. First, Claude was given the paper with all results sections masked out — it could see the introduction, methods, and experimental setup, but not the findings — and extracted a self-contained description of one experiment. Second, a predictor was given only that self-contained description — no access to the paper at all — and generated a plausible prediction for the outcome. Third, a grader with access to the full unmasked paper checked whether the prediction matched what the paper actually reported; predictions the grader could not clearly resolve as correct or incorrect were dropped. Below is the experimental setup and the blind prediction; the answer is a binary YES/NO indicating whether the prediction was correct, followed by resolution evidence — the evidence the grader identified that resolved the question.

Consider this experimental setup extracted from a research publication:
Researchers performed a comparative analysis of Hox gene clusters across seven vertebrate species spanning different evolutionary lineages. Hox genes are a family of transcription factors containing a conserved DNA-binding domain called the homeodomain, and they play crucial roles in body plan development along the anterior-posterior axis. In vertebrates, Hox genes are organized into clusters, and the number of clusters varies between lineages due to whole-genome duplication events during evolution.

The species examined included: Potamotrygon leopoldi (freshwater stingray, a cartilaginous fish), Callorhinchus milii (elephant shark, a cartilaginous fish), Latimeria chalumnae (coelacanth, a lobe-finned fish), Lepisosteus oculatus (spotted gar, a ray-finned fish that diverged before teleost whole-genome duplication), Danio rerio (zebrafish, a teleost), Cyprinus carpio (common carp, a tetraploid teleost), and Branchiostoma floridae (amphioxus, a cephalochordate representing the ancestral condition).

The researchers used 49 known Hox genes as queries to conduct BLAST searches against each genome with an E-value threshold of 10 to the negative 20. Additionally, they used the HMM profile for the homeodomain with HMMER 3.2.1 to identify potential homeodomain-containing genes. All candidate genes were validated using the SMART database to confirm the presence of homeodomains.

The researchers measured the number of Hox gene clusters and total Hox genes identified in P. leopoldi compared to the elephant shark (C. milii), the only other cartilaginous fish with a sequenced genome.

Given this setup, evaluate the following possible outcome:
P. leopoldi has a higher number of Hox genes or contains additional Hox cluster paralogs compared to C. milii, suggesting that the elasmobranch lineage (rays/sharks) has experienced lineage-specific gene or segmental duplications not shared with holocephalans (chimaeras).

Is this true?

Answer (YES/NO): NO